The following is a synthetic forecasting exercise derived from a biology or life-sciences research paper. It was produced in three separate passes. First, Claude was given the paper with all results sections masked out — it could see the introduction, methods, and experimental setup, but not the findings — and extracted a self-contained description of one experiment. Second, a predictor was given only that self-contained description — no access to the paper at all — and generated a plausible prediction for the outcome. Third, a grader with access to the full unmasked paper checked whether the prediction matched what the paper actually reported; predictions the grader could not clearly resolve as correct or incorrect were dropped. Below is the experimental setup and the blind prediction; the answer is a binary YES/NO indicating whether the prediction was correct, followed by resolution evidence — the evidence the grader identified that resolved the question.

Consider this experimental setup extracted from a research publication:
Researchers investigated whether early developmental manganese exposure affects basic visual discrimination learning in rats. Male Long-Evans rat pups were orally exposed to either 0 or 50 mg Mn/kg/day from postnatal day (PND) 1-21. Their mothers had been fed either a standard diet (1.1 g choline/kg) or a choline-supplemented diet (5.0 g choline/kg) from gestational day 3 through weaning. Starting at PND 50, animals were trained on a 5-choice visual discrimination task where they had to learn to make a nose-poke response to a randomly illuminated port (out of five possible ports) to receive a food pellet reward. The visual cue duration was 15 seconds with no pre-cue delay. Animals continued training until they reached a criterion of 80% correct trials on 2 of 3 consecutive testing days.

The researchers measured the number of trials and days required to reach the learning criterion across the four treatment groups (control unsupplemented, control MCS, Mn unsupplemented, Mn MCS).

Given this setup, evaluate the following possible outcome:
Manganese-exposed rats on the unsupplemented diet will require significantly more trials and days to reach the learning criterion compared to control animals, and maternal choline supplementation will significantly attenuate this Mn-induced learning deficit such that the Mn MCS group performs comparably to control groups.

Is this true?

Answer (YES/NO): NO